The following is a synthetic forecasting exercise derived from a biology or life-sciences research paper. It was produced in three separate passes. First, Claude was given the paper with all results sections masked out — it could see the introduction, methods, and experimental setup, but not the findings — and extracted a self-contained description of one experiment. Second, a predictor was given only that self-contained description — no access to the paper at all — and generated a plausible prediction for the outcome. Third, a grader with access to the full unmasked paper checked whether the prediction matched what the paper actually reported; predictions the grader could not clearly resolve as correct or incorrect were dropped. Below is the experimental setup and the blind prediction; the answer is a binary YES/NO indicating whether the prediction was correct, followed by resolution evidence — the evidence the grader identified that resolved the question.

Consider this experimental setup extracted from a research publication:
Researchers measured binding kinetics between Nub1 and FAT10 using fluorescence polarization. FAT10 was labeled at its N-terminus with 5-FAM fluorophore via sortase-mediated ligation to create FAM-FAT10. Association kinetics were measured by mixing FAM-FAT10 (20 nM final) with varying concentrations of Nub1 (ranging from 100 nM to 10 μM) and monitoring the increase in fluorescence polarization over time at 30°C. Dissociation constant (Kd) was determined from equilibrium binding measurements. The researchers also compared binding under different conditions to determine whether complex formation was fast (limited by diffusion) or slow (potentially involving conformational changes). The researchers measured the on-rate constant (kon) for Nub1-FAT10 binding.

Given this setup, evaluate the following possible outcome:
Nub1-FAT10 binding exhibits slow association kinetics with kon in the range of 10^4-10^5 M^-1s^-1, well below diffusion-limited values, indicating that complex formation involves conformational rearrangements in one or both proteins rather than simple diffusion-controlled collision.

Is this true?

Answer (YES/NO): NO